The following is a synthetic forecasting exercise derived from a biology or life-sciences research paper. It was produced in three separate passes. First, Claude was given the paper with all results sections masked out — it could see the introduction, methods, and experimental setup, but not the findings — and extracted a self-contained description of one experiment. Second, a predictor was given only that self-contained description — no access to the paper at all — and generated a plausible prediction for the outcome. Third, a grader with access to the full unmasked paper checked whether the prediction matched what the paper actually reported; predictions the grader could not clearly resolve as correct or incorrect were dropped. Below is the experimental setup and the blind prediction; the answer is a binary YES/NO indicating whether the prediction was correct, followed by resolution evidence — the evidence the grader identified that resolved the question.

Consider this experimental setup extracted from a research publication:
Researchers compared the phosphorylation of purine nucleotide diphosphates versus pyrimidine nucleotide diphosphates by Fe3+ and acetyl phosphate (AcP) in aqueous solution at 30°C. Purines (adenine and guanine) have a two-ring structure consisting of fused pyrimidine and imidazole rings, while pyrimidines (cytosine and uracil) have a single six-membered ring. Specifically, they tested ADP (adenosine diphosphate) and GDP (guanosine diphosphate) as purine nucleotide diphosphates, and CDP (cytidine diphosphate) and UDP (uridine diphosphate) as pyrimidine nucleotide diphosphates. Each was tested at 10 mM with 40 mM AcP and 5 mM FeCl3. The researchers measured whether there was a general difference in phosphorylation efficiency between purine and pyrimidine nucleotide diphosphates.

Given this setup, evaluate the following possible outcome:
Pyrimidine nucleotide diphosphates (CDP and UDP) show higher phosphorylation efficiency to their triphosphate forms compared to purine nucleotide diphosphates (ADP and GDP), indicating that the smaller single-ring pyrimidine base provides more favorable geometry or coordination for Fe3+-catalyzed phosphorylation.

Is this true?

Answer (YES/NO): NO